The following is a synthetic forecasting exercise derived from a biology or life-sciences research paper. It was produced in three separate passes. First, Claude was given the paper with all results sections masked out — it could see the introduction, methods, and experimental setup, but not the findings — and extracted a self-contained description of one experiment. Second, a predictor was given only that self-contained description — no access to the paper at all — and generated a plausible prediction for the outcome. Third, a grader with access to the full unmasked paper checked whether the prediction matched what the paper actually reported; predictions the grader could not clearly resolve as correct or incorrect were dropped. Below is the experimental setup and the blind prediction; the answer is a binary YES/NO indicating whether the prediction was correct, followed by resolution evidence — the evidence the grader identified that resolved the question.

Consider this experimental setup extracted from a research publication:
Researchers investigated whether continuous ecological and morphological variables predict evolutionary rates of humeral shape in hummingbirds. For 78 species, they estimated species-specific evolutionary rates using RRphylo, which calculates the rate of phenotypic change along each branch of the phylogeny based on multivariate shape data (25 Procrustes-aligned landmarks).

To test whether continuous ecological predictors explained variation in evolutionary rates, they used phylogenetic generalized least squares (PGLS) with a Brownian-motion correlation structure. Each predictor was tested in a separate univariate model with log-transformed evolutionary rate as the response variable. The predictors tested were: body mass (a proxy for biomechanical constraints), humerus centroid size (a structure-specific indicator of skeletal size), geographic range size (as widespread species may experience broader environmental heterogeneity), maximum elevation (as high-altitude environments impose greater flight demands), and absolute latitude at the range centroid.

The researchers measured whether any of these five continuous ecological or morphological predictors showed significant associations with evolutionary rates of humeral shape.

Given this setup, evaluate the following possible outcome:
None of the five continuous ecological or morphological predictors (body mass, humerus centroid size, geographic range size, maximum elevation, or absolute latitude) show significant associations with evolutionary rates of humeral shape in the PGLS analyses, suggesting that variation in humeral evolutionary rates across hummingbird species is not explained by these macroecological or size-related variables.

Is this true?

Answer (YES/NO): YES